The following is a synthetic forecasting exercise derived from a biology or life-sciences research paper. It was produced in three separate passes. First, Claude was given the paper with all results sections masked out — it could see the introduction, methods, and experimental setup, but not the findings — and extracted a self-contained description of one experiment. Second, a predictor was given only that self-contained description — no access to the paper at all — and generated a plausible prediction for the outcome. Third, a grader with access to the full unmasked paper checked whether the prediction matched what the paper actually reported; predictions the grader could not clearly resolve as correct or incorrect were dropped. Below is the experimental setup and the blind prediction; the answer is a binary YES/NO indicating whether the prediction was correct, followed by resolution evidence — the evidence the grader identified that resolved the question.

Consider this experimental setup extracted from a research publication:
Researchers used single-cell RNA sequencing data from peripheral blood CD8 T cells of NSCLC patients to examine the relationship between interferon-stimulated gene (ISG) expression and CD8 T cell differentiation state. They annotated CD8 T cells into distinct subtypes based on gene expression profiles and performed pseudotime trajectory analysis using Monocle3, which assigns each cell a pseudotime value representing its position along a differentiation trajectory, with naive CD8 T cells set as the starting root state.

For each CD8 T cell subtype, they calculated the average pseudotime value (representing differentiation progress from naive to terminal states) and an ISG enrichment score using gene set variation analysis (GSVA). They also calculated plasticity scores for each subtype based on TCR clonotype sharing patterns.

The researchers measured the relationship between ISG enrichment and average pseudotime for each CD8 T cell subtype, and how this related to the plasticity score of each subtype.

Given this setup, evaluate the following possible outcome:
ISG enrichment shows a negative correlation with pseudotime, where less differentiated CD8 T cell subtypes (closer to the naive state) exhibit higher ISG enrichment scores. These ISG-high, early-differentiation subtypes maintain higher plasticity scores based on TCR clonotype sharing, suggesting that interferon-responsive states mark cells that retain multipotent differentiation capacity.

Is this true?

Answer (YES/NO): NO